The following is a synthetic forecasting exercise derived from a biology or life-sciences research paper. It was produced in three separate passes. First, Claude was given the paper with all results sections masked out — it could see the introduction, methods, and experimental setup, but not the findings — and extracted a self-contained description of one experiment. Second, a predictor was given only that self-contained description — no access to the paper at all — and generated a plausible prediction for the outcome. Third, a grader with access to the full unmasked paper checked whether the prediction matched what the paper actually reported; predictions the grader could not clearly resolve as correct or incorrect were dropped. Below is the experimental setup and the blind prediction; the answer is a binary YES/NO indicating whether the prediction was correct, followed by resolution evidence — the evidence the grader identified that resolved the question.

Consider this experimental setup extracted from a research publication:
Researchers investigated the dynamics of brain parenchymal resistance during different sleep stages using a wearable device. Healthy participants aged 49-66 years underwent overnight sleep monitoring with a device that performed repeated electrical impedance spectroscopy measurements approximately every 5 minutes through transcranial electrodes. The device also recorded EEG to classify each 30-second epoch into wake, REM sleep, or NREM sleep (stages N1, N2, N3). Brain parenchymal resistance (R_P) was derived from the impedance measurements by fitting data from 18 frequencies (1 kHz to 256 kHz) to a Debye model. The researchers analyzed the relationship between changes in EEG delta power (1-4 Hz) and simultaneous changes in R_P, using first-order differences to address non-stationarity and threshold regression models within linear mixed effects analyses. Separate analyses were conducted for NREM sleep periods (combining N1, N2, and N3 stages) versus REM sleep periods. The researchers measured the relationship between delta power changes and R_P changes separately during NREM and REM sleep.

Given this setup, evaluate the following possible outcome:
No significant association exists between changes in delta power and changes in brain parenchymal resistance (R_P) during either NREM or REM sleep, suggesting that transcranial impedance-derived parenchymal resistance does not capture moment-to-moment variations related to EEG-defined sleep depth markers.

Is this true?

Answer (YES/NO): NO